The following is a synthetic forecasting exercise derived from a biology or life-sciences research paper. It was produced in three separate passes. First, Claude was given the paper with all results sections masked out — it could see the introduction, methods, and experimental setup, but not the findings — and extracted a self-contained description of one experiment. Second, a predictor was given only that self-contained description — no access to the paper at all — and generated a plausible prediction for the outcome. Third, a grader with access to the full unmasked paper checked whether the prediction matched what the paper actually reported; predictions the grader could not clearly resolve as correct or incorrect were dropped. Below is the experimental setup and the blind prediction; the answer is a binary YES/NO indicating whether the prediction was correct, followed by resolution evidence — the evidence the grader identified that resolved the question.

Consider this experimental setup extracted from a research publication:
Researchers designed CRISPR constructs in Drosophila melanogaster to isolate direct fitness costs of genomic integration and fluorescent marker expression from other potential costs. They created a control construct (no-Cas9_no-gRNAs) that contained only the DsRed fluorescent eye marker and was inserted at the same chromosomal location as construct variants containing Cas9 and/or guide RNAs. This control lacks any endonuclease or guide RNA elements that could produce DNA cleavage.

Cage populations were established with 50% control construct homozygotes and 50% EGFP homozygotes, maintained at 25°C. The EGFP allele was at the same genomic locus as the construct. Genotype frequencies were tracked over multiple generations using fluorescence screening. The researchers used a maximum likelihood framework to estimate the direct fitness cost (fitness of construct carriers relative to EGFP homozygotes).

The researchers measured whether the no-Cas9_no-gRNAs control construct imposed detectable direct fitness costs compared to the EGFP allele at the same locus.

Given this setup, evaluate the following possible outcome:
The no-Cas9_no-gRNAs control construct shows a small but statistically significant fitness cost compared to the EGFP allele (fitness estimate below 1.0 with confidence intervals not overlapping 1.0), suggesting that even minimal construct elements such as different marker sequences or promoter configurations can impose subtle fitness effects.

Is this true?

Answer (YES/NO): NO